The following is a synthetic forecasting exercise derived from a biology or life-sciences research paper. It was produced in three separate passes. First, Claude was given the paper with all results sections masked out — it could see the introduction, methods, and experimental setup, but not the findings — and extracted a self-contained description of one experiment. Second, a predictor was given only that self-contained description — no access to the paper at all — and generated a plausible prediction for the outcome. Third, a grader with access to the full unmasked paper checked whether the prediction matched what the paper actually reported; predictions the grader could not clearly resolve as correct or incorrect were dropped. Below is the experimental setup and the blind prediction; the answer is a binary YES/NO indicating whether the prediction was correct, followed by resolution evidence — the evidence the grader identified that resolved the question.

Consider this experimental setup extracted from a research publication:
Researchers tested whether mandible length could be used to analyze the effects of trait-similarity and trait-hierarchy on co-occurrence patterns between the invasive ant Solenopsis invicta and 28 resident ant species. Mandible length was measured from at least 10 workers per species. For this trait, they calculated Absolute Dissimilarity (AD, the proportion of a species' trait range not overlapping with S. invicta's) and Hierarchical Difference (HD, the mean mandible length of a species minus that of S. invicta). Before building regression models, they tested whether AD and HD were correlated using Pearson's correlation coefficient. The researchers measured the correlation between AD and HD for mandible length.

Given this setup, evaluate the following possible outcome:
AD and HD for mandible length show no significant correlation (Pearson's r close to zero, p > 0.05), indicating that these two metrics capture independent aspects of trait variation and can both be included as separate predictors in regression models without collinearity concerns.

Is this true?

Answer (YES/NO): NO